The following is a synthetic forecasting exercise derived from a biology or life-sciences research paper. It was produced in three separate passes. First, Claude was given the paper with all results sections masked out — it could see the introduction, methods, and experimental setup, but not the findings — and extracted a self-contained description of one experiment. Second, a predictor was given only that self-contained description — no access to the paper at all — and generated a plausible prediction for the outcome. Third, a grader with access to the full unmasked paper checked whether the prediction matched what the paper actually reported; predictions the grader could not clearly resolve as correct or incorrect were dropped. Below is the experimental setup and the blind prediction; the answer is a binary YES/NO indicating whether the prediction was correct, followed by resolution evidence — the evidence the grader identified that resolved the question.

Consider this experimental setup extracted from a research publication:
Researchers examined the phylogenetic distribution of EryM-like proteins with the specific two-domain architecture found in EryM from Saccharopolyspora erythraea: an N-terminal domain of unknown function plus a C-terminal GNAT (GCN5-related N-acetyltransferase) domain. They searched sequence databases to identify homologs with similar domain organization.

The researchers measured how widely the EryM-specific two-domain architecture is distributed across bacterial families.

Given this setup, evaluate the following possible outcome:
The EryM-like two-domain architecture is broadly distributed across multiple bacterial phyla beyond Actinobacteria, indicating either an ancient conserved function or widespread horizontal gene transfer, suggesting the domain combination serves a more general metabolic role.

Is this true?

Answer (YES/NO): NO